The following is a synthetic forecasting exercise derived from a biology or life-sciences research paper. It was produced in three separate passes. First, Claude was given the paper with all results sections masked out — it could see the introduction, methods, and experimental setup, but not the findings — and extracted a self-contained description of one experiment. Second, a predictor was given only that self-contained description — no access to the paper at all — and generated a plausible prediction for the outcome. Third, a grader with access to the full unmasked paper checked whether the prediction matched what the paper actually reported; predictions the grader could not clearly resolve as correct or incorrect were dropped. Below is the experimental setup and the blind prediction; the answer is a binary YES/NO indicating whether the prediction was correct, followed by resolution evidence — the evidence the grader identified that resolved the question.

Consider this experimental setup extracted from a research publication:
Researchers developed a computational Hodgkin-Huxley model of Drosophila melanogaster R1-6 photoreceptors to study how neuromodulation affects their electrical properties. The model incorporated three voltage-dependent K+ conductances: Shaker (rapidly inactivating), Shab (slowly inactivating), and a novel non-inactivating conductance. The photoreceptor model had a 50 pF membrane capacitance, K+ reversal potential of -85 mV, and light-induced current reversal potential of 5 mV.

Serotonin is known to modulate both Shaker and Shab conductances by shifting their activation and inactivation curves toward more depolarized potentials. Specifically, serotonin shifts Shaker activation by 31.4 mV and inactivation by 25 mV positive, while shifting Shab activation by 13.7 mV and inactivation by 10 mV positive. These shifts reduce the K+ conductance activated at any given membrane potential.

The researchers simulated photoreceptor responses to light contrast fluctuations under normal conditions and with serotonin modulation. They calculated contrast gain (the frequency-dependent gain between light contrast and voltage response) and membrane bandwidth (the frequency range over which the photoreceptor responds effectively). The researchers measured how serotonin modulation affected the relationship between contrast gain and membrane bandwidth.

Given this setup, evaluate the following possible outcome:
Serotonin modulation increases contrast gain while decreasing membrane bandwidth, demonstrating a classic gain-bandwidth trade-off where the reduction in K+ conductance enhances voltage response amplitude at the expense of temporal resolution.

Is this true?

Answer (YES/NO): YES